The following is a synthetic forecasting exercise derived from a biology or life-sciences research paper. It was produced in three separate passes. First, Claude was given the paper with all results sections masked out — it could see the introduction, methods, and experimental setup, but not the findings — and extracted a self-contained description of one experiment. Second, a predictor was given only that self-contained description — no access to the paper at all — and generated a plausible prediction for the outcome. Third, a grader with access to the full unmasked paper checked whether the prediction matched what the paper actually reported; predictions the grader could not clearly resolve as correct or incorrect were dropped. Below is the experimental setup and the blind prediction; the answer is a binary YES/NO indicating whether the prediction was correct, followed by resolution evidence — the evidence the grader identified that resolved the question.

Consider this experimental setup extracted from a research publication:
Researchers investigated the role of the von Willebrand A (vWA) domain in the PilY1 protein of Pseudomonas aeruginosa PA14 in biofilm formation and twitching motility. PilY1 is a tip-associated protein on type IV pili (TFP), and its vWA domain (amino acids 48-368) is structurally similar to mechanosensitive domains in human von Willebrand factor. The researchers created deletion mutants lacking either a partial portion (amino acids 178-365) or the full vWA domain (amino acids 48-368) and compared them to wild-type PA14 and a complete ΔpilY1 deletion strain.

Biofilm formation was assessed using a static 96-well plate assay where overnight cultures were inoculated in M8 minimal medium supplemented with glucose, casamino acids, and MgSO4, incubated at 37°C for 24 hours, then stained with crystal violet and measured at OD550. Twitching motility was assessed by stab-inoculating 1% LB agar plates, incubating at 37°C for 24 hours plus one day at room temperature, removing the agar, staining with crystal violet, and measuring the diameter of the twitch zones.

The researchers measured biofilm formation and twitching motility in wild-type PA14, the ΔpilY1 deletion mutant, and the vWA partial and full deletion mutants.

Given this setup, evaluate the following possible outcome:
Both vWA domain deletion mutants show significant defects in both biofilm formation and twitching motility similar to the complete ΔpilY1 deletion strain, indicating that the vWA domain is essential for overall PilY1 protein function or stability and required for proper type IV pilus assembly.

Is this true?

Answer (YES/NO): NO